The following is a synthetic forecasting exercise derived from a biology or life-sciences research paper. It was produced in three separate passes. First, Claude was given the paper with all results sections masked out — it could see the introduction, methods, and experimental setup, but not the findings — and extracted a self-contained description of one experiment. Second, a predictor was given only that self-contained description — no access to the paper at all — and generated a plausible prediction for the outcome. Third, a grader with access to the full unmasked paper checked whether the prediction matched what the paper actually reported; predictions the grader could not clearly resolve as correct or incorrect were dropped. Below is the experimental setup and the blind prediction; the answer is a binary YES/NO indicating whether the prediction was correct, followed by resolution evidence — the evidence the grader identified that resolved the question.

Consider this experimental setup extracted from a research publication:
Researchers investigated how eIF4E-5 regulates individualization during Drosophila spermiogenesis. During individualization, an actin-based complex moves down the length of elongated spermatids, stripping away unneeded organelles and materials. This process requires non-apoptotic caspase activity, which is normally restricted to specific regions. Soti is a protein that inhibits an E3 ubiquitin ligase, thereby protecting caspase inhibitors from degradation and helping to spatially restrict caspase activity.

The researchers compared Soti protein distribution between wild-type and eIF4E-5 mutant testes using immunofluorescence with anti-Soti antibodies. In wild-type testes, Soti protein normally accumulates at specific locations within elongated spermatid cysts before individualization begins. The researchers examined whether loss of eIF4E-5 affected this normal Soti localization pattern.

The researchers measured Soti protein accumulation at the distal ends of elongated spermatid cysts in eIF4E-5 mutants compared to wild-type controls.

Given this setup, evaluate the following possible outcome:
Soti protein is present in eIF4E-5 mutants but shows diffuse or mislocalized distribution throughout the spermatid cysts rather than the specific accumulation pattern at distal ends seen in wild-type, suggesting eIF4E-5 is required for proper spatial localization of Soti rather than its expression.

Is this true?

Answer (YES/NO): NO